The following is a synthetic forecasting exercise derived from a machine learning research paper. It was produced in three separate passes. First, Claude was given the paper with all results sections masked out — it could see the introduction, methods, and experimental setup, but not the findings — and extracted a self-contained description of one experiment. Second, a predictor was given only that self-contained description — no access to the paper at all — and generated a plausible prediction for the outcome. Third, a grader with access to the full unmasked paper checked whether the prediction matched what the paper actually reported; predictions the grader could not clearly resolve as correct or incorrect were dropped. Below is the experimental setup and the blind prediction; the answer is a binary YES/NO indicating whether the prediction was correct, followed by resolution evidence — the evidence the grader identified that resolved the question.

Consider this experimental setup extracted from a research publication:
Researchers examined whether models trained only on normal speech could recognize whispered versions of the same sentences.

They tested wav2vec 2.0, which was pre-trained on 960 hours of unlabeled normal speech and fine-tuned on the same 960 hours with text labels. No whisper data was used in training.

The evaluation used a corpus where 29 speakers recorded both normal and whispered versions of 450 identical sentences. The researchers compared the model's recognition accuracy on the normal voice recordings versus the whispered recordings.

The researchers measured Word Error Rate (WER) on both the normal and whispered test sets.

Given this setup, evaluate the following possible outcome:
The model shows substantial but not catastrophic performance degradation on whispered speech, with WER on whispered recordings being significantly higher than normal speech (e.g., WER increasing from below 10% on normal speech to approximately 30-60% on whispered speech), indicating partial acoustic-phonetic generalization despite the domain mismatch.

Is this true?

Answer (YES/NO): NO